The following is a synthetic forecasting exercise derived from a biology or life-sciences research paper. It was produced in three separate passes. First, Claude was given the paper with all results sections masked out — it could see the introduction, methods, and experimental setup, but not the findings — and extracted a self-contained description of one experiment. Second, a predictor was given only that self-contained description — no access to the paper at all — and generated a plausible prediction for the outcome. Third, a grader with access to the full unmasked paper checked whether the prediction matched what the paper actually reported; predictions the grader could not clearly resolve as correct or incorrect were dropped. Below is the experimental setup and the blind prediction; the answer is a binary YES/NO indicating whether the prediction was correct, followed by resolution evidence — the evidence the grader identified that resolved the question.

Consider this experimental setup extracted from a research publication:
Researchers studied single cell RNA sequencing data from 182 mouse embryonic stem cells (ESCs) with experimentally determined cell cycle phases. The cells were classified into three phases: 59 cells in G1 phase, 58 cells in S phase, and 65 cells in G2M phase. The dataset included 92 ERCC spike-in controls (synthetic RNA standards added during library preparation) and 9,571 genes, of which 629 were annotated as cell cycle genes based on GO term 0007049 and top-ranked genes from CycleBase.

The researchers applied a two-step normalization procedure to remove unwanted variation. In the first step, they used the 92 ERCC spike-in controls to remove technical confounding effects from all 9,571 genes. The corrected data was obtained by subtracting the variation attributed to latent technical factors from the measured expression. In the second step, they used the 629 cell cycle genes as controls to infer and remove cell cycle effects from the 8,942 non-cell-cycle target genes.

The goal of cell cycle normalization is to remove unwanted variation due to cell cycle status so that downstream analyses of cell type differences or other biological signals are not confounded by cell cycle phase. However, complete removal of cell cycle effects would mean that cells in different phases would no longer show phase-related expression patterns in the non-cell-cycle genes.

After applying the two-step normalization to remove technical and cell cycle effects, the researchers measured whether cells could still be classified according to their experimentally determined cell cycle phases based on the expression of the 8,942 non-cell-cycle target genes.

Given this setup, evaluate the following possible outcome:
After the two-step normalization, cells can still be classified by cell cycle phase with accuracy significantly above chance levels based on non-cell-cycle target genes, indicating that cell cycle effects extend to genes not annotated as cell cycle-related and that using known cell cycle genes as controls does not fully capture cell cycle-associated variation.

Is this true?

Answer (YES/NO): NO